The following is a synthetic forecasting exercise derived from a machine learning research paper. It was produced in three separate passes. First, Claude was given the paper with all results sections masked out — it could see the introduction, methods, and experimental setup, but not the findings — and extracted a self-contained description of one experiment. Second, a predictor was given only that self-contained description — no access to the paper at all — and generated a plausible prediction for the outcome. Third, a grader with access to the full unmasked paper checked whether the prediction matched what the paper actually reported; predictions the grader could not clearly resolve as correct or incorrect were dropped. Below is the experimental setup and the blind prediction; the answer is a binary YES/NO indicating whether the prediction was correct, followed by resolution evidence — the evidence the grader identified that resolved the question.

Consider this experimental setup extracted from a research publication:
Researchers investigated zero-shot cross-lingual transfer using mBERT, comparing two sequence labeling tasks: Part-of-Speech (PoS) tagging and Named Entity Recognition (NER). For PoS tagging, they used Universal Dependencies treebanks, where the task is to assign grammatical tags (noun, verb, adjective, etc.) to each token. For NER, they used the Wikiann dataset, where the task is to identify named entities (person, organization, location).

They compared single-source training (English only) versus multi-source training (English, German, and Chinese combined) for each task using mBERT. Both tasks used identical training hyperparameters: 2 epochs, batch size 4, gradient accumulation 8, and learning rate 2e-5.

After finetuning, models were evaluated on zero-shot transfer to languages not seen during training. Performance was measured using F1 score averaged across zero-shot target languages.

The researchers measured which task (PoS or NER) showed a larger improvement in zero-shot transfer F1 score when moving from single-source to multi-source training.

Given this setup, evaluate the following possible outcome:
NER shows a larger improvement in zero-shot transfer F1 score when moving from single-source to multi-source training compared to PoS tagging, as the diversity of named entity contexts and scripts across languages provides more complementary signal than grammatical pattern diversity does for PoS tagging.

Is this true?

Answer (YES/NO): YES